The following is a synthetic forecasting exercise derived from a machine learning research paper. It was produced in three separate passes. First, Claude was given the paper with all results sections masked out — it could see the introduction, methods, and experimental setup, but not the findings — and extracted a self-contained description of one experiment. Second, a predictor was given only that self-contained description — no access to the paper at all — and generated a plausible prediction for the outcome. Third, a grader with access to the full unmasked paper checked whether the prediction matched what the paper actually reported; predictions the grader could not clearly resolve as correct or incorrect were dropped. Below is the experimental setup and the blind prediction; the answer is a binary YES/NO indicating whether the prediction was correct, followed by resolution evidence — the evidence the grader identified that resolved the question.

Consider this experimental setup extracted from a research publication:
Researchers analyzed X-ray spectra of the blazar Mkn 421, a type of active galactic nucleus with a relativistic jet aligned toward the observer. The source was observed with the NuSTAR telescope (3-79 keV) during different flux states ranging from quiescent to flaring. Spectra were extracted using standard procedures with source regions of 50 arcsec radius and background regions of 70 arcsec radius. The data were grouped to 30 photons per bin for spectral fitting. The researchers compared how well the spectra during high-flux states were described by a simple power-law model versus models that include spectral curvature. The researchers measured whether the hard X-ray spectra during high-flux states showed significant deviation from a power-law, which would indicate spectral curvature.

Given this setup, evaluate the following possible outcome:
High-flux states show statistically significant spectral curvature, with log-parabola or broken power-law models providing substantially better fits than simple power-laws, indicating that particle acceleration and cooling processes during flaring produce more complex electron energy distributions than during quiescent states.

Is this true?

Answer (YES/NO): YES